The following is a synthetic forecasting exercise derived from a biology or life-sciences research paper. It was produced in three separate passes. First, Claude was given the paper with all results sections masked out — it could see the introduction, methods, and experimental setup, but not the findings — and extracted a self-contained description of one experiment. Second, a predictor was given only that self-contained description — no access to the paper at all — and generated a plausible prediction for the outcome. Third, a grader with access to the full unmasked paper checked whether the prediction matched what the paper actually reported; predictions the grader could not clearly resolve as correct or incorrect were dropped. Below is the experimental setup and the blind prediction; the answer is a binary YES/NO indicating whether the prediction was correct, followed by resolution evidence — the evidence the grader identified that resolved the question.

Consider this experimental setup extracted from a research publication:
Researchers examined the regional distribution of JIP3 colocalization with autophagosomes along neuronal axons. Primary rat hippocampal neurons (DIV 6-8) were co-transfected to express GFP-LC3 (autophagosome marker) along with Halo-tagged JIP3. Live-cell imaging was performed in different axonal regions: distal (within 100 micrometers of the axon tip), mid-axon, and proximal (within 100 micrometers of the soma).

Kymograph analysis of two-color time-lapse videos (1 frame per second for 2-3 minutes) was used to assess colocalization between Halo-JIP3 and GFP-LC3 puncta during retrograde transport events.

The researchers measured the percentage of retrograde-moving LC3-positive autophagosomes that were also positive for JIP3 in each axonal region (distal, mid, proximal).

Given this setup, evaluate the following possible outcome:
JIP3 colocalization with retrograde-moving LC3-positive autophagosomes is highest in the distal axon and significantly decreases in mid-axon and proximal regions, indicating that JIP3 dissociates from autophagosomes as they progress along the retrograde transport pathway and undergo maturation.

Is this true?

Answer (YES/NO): NO